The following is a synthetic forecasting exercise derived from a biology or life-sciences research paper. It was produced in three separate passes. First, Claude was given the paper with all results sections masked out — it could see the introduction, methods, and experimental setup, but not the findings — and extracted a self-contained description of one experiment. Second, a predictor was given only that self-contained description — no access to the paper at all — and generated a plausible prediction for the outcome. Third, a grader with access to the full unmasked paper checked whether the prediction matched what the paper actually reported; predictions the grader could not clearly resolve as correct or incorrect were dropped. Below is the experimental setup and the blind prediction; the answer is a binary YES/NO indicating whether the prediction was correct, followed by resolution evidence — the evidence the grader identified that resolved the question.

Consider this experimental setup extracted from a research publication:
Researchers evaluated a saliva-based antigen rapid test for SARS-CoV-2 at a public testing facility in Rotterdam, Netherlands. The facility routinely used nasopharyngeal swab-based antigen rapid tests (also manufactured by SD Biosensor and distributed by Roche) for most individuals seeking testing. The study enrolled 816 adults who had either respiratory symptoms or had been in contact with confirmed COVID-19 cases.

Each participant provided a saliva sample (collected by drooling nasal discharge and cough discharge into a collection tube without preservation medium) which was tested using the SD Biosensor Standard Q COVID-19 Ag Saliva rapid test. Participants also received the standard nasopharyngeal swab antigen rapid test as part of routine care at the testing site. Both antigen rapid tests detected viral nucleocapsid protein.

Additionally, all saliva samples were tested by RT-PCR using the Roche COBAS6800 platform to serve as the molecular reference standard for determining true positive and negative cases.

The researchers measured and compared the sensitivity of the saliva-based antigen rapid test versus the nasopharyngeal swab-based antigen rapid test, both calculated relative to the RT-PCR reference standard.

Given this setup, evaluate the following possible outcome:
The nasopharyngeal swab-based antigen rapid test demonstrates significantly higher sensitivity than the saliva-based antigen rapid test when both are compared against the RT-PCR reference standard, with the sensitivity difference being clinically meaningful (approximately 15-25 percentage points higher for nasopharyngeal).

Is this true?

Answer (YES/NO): NO